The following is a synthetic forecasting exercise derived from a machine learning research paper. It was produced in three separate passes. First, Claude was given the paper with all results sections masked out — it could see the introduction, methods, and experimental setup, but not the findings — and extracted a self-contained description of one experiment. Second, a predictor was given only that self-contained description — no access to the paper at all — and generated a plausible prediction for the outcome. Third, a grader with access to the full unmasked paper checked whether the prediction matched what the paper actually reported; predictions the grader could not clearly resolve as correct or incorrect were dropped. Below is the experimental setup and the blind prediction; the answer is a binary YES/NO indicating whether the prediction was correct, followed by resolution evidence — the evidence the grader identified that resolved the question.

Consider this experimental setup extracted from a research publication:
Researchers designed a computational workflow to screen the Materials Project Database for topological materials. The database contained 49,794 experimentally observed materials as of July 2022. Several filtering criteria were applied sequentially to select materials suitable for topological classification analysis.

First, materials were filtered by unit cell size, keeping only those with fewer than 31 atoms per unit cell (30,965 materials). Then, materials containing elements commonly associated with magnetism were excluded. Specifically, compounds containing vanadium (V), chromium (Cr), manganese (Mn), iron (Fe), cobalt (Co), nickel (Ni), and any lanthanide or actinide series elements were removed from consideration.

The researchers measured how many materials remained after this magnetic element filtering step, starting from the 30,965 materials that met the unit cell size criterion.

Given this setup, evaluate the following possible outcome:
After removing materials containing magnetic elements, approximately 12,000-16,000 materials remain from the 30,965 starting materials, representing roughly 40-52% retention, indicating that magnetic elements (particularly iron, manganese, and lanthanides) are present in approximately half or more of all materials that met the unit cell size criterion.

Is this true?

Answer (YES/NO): YES